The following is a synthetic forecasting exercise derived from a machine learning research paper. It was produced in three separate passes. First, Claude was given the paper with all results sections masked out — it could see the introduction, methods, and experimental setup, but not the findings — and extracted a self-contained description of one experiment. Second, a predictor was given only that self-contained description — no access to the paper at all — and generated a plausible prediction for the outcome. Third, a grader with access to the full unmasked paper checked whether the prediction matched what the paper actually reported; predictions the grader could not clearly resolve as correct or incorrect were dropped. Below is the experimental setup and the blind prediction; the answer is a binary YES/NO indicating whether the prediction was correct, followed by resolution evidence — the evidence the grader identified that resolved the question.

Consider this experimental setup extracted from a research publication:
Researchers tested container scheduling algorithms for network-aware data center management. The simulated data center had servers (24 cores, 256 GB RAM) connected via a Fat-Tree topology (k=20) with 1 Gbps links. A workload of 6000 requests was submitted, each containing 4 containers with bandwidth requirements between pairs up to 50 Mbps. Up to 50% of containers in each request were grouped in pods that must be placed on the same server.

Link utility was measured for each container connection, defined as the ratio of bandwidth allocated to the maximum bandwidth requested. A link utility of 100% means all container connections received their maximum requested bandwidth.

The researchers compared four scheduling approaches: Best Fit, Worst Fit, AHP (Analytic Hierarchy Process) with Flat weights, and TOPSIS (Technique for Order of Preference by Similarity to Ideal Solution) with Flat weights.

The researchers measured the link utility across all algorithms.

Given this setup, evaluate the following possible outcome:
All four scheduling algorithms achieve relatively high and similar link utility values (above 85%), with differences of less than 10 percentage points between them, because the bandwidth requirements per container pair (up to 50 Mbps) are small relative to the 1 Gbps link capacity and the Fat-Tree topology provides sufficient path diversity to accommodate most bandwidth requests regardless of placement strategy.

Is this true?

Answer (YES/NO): YES